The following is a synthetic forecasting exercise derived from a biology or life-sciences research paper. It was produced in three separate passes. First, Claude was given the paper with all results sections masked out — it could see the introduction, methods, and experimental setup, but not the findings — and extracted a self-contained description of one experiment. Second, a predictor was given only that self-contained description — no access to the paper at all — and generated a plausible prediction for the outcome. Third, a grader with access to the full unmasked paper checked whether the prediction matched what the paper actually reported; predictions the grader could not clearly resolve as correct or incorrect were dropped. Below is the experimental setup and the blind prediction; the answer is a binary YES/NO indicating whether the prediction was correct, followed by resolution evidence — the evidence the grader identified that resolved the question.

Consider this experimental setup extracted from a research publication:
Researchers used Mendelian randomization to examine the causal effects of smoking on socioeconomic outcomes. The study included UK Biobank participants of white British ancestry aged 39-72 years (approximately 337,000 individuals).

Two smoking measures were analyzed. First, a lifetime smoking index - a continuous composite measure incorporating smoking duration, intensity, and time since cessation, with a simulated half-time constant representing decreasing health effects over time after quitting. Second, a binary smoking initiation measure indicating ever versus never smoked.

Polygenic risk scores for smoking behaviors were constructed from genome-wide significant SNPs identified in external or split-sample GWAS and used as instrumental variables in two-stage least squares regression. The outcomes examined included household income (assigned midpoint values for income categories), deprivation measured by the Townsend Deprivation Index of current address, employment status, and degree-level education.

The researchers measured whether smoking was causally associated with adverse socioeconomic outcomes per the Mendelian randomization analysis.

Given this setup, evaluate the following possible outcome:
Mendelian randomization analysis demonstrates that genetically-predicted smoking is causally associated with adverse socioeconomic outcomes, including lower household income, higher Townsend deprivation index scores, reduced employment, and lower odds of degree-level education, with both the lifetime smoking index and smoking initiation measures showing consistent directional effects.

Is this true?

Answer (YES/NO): NO